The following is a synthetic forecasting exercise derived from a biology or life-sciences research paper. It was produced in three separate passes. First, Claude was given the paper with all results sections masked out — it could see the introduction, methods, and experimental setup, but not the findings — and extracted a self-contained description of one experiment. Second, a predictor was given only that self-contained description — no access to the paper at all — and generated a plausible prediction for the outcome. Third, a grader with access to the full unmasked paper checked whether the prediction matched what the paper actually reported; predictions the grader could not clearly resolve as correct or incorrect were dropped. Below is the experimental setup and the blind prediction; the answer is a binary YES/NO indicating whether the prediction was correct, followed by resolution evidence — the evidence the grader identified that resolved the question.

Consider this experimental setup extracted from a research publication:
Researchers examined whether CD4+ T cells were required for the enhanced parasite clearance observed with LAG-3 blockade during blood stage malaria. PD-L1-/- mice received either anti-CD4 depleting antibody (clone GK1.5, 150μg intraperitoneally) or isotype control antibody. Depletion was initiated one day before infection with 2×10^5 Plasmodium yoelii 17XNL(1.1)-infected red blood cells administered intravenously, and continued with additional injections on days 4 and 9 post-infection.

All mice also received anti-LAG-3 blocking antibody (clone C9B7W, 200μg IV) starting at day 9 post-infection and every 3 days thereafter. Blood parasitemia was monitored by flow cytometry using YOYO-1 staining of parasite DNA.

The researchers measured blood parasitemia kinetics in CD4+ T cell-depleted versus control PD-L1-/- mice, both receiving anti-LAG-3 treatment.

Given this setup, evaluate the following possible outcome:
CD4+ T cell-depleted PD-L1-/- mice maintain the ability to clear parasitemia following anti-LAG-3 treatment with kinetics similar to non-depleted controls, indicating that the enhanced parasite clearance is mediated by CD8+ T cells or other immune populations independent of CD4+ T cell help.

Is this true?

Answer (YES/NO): NO